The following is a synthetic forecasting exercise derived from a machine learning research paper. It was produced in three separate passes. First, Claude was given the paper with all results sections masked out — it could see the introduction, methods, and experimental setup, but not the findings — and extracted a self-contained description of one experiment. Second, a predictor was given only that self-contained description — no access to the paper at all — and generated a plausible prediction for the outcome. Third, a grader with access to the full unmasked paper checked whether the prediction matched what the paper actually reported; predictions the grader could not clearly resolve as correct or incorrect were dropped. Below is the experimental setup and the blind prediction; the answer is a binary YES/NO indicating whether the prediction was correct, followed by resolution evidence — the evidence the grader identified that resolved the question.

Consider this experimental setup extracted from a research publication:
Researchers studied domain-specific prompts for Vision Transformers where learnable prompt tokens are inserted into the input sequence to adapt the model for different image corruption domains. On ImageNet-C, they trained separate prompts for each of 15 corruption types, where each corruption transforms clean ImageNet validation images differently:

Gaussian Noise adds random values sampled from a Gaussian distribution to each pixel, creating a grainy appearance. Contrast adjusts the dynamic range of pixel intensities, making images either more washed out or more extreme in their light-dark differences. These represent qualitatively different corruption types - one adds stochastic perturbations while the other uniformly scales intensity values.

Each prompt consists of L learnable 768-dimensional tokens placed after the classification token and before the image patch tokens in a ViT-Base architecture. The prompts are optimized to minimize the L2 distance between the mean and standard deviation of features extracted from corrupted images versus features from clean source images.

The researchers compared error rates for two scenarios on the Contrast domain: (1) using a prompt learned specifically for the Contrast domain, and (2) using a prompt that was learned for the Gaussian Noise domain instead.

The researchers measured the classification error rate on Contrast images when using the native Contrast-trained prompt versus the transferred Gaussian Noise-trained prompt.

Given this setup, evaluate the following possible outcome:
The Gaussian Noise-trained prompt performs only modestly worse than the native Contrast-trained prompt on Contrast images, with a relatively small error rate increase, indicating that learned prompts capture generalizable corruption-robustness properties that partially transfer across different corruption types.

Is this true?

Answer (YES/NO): NO